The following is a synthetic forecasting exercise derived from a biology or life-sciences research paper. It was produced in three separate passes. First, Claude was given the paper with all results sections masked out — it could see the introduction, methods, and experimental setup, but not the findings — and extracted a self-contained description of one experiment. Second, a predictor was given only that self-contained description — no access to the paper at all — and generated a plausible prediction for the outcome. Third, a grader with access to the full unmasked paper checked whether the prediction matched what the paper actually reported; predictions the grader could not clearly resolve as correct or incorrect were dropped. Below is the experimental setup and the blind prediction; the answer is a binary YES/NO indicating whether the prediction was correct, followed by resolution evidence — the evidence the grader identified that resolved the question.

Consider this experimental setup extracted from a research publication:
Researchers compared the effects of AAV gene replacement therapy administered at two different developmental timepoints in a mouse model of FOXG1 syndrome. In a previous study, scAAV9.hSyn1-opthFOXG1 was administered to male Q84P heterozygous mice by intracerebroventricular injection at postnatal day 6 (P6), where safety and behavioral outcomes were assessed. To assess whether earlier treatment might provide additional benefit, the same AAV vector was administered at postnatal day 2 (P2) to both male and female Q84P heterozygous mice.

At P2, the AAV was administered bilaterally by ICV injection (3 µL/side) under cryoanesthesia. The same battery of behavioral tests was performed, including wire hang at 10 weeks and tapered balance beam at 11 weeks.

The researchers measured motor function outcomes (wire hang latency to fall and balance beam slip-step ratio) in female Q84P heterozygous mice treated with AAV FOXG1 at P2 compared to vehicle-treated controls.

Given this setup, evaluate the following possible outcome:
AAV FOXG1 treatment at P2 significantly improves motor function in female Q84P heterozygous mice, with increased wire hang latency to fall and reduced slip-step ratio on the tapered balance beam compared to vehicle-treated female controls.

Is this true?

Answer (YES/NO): NO